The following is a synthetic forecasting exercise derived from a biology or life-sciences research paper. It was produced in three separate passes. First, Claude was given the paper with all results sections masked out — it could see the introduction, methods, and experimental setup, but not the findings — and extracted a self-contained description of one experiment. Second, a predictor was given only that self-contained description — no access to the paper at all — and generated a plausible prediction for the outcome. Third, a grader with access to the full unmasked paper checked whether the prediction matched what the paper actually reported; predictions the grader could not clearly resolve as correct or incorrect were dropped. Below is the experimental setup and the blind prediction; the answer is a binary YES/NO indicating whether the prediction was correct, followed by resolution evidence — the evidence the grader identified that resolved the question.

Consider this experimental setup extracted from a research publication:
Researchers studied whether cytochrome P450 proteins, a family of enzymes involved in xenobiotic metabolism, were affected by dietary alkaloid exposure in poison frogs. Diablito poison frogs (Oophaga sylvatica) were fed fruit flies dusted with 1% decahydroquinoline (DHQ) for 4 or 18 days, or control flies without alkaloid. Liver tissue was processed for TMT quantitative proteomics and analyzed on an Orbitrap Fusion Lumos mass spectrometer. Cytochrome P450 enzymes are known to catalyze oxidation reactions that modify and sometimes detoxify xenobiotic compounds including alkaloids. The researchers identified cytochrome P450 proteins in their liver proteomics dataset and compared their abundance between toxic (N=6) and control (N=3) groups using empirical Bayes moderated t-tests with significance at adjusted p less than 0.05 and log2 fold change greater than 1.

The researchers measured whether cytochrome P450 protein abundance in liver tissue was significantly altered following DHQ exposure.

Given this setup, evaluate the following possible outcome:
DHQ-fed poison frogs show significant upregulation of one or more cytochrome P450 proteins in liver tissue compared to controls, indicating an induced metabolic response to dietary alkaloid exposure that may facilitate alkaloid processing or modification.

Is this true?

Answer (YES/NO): NO